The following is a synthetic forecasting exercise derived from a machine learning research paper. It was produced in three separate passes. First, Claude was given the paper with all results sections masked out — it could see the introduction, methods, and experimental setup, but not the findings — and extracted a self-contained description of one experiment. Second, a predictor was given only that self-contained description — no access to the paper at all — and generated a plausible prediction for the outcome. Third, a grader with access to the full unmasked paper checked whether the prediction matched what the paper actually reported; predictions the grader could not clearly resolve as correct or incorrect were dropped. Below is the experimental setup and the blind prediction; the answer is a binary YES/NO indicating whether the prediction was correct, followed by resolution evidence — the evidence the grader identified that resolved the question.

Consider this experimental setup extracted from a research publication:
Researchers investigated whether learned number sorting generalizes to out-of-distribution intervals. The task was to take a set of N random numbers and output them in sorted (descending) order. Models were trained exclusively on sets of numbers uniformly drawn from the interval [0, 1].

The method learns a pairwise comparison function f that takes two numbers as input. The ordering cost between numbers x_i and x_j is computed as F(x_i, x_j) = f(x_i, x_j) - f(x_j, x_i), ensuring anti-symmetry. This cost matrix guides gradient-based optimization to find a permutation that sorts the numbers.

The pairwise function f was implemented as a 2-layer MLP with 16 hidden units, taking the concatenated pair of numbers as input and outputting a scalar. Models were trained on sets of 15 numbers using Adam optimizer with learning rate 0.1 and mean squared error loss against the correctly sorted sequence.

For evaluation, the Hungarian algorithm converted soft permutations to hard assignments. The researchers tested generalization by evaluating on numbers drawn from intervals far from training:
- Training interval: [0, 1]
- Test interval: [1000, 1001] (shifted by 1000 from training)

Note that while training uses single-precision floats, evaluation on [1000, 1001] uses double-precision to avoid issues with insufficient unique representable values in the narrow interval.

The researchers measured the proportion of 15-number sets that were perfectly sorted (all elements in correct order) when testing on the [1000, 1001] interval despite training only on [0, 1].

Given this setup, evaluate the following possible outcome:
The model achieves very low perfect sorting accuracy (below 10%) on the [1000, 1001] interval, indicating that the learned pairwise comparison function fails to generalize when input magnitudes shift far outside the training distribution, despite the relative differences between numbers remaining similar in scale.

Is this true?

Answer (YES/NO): NO